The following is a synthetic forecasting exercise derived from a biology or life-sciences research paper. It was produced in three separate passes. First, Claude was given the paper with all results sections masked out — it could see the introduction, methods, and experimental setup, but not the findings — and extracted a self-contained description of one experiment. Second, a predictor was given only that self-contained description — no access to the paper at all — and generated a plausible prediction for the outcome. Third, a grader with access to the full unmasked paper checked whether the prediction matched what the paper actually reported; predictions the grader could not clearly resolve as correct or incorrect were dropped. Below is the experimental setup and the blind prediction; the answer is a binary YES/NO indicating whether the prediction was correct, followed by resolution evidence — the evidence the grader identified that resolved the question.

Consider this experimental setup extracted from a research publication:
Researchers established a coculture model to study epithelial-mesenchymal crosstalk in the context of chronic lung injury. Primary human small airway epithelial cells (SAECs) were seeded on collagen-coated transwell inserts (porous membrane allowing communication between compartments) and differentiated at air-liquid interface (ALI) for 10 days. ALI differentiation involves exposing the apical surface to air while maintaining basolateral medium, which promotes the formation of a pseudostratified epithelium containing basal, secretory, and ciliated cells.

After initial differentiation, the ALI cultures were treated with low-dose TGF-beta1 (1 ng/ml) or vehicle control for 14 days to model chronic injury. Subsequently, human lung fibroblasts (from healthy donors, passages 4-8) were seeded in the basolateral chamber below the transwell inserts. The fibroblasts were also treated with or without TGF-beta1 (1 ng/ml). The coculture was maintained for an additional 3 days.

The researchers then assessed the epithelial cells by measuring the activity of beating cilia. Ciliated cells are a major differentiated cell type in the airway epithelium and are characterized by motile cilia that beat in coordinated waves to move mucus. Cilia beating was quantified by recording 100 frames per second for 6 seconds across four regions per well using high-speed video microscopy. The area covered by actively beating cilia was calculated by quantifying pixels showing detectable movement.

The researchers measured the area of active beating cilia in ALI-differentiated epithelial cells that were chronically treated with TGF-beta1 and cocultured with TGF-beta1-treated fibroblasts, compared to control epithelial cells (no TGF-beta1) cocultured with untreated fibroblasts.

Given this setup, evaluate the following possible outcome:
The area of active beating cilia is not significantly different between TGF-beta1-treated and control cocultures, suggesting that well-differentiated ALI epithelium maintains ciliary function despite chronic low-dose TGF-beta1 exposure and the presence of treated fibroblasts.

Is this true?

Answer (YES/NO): NO